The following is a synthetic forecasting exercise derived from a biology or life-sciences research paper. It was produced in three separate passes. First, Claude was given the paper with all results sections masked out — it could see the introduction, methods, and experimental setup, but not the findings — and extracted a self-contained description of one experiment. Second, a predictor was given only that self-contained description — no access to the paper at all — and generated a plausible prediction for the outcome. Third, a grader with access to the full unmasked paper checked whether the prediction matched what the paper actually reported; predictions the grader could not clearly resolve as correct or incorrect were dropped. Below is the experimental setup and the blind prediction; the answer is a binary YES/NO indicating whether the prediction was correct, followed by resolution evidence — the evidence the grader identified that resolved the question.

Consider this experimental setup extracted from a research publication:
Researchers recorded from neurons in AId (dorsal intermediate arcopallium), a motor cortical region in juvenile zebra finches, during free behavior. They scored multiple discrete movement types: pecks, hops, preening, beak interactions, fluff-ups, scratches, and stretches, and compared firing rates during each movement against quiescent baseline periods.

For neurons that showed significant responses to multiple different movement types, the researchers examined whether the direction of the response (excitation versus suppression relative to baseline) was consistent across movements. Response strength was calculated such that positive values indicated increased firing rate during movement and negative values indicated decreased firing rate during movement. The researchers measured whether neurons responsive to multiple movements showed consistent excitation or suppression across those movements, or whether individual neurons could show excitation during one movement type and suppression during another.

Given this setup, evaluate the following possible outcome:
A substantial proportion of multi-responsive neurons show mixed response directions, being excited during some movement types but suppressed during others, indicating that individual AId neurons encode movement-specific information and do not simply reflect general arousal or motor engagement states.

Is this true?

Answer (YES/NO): YES